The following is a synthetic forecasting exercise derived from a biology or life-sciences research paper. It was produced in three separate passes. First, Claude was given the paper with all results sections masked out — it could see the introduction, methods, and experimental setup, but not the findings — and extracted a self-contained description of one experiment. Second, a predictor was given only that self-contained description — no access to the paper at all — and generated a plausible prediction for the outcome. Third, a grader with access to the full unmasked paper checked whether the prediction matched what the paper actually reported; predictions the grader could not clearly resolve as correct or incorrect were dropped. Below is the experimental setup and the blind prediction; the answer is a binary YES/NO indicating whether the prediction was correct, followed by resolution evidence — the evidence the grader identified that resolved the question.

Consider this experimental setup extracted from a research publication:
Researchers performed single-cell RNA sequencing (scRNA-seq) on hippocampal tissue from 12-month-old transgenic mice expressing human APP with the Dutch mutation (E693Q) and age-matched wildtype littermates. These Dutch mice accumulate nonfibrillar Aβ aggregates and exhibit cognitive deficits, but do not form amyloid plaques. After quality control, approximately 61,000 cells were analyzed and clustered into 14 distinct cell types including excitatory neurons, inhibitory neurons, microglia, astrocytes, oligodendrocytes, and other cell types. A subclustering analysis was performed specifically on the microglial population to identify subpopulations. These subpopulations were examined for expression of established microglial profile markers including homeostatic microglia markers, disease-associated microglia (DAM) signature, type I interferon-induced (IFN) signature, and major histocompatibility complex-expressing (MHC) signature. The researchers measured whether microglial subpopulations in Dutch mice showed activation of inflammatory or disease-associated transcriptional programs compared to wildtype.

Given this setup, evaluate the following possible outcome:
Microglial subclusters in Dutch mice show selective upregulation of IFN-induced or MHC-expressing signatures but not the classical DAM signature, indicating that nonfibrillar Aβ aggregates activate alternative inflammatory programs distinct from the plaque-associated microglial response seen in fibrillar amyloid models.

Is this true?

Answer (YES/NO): NO